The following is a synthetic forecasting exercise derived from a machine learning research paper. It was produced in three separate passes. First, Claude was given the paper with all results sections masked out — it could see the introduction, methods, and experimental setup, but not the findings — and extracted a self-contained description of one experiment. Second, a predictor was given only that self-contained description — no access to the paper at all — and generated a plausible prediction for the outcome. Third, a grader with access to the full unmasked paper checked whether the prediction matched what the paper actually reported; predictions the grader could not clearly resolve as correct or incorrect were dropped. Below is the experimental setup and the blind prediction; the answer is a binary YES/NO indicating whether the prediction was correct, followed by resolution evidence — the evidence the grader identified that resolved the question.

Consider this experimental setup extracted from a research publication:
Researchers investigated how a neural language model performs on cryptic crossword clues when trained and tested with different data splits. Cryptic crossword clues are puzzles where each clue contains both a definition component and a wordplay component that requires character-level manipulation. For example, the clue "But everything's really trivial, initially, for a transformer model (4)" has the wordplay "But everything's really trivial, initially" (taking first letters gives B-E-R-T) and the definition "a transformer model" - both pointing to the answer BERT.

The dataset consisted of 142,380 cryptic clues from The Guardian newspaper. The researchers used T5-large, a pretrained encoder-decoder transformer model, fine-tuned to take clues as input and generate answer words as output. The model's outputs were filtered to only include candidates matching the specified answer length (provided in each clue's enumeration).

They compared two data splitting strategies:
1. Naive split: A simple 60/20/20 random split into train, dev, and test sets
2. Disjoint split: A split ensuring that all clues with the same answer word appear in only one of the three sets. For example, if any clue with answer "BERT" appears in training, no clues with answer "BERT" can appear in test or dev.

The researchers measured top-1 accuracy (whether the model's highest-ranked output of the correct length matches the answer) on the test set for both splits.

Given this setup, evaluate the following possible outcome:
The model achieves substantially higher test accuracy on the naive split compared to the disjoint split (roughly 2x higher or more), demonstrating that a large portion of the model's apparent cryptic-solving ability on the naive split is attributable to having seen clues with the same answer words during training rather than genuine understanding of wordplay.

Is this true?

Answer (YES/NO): YES